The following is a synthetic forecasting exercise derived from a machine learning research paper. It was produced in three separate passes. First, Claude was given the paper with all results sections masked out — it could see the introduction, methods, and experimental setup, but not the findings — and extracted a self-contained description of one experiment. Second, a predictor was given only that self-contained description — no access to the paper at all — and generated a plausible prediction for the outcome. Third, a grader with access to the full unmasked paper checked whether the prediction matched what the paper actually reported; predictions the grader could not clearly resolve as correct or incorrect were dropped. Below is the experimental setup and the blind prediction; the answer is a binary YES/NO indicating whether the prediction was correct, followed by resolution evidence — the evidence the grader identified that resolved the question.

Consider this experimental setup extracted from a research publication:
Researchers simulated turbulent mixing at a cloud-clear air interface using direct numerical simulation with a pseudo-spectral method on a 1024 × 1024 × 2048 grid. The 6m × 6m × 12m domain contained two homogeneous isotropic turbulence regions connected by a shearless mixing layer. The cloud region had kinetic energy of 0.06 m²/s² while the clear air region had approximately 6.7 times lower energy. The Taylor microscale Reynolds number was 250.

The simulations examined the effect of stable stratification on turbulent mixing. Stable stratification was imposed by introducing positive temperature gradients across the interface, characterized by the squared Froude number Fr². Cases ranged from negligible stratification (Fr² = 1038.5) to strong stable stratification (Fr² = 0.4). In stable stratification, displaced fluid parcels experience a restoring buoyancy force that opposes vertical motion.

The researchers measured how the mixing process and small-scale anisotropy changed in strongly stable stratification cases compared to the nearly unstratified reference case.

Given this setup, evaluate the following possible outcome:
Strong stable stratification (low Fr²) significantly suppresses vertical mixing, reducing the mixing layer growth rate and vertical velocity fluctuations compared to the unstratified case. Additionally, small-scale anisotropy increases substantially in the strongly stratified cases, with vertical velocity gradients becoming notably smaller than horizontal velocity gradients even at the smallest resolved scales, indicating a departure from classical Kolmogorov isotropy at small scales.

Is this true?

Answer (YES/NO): NO